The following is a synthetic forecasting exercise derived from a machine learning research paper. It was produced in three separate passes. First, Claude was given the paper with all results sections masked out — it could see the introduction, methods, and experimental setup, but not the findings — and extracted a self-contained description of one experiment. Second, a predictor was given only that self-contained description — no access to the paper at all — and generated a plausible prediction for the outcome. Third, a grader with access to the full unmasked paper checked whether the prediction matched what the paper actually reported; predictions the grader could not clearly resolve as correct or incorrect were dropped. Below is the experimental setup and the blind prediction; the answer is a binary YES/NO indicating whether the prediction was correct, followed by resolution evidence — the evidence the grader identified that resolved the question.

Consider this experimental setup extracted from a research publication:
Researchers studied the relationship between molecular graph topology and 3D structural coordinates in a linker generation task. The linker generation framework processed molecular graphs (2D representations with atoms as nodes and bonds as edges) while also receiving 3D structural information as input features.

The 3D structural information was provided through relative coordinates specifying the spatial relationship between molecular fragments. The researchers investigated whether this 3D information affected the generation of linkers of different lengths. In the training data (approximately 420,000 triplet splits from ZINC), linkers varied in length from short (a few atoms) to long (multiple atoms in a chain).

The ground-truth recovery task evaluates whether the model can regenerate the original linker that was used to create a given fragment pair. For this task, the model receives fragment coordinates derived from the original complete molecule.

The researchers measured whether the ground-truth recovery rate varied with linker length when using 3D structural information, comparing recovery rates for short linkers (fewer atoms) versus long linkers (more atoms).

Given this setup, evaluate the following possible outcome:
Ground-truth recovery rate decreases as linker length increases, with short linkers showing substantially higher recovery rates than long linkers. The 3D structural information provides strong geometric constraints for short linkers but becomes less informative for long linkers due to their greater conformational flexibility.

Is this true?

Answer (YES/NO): YES